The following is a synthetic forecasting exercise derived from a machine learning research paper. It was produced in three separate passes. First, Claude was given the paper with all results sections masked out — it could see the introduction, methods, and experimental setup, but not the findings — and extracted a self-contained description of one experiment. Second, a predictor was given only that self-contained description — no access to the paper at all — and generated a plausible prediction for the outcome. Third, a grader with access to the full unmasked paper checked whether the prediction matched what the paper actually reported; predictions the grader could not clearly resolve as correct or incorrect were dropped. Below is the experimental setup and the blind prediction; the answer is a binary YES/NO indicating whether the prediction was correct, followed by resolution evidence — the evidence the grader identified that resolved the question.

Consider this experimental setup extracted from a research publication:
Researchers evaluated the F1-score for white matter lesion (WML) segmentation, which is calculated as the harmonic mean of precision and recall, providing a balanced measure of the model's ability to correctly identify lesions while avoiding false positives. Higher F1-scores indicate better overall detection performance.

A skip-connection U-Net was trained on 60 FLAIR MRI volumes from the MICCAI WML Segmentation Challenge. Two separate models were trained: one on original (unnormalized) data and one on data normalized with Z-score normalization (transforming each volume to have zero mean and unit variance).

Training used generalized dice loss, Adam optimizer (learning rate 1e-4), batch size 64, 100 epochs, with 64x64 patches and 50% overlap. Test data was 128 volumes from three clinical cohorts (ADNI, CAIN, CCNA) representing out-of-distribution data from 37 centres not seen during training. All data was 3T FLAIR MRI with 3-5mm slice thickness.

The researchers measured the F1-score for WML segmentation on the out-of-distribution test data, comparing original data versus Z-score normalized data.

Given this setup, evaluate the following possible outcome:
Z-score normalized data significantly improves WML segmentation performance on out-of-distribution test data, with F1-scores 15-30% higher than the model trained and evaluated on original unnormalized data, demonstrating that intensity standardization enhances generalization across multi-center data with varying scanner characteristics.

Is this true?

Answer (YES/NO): NO